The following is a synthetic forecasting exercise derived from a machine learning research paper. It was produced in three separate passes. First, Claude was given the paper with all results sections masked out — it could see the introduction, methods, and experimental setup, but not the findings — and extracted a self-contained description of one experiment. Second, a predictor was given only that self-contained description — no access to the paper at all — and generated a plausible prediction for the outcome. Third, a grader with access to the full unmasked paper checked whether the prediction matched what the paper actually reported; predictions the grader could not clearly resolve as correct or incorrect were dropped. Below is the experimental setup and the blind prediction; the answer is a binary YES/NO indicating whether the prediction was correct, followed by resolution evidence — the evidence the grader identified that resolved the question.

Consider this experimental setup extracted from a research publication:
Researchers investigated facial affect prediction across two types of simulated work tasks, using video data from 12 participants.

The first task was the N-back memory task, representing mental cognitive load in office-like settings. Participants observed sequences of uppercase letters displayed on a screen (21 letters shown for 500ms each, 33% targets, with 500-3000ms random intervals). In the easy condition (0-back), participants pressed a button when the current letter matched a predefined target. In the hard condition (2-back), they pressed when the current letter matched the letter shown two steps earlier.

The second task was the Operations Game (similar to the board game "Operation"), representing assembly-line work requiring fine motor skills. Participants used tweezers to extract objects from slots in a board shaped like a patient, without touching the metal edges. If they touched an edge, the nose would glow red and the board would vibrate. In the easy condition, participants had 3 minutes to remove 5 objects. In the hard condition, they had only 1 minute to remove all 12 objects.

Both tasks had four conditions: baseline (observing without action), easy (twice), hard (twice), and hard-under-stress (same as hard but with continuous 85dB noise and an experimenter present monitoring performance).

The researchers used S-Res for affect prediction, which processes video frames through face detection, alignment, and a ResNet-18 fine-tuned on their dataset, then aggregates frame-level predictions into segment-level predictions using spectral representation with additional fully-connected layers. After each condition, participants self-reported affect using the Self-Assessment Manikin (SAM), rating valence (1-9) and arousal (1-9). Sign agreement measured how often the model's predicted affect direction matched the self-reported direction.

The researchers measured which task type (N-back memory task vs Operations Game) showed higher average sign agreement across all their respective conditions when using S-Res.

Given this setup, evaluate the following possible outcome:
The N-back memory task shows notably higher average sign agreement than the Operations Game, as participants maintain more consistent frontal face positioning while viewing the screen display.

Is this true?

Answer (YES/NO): NO